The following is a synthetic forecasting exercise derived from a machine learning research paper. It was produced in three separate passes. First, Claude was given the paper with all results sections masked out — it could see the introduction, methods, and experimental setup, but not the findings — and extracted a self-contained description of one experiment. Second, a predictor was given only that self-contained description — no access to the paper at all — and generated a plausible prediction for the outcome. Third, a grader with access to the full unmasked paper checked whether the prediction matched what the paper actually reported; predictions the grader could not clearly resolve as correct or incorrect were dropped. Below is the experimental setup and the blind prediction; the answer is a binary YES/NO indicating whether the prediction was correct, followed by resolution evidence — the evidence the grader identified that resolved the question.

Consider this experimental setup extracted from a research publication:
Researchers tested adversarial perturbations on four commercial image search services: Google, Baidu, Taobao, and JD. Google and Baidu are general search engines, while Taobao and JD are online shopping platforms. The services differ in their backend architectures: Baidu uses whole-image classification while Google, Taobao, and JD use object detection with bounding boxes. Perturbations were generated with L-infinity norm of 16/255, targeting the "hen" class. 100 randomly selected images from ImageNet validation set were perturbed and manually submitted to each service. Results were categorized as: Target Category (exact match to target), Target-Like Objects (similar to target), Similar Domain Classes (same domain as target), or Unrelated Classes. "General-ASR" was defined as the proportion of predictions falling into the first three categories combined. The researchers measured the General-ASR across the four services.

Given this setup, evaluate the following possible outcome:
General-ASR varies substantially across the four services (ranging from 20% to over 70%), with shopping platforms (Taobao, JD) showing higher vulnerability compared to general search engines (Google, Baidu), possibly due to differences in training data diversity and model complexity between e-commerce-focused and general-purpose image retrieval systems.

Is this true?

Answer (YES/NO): NO